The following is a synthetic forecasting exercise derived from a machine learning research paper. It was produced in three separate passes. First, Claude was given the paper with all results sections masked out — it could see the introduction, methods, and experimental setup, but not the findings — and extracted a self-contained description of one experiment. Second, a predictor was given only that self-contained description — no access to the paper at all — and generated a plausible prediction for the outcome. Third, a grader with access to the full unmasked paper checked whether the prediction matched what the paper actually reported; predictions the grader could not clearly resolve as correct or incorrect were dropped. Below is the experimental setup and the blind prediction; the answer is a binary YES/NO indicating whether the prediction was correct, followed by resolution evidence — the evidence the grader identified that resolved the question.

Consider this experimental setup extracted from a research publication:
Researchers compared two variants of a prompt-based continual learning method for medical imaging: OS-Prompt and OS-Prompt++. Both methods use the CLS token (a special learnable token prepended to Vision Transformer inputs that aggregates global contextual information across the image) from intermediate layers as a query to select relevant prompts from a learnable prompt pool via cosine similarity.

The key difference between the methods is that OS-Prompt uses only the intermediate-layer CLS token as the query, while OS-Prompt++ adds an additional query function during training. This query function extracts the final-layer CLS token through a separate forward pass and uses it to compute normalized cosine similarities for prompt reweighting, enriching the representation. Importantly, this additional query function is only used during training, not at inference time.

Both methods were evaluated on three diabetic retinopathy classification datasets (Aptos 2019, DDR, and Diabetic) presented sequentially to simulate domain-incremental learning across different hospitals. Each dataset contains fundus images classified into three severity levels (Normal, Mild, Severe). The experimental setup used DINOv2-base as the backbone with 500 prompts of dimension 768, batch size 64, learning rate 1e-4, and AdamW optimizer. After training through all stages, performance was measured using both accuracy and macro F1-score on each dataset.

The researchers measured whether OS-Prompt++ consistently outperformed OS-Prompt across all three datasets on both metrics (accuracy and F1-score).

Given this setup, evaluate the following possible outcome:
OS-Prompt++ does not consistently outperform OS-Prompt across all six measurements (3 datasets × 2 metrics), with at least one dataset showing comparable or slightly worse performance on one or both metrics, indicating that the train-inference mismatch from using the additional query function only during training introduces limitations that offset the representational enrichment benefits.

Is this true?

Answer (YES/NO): YES